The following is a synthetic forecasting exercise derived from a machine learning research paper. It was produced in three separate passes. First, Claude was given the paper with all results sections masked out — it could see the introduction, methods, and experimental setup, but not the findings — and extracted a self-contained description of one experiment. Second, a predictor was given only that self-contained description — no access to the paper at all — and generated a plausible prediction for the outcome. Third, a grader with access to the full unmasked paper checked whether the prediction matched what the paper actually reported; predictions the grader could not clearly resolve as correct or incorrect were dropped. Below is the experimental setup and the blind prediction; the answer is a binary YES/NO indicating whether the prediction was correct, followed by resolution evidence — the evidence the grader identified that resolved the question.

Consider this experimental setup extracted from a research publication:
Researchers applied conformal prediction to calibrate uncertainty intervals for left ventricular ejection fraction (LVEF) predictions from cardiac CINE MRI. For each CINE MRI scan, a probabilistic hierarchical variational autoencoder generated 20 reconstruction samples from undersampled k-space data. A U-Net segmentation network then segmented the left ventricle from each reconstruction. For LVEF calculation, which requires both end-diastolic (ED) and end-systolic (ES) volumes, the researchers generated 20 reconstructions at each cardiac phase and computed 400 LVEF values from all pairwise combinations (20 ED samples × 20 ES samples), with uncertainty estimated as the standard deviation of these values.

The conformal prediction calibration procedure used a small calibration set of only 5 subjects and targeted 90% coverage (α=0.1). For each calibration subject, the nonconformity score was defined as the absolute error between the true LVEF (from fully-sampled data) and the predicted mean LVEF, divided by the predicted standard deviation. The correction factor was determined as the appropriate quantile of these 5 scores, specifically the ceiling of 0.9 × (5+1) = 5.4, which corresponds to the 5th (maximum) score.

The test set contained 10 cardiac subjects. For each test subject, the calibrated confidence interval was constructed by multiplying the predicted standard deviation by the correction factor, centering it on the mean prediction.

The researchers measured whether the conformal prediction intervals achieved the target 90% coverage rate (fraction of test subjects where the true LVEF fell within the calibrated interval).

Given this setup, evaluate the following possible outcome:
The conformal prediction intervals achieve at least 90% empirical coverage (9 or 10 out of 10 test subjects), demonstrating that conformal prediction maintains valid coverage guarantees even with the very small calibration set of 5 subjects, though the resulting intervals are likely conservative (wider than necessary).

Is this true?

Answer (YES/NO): NO